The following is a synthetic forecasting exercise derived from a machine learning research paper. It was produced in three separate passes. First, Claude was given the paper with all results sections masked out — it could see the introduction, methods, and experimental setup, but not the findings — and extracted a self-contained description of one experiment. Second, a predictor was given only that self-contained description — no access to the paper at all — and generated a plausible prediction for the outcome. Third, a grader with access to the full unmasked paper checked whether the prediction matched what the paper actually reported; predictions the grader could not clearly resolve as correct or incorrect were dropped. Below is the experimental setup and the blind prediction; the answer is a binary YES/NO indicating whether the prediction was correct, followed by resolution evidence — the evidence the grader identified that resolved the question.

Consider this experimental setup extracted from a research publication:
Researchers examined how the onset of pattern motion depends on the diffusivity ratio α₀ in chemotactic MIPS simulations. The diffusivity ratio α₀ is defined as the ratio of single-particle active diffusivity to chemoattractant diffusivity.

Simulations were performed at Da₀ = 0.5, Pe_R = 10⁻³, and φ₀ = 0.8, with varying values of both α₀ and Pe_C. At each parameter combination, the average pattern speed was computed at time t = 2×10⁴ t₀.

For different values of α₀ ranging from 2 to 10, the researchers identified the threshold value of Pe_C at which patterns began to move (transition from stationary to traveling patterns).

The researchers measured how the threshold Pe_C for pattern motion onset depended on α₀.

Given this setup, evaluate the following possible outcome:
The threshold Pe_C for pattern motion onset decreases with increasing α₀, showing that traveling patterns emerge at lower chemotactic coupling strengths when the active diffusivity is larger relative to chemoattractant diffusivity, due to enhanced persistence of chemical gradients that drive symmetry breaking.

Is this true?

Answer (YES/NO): YES